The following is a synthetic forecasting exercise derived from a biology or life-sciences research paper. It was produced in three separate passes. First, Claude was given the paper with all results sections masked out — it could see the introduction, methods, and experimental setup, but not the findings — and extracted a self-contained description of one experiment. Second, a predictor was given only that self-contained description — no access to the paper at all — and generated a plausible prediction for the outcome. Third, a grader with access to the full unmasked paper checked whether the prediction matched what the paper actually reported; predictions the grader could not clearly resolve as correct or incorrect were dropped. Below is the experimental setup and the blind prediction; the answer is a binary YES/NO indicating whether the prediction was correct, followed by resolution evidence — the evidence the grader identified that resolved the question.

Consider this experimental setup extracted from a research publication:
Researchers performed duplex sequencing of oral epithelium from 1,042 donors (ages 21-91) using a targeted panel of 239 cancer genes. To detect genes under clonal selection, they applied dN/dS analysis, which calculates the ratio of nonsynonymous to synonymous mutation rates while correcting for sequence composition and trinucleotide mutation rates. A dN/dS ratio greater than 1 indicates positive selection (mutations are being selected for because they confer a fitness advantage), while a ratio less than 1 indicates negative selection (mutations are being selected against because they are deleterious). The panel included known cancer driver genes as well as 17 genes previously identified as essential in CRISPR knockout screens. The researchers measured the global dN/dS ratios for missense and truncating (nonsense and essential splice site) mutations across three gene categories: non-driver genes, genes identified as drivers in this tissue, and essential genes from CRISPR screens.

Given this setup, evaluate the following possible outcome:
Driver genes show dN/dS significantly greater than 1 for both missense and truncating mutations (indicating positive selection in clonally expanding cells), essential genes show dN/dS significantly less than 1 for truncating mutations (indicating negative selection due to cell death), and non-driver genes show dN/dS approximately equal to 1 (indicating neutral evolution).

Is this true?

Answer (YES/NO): YES